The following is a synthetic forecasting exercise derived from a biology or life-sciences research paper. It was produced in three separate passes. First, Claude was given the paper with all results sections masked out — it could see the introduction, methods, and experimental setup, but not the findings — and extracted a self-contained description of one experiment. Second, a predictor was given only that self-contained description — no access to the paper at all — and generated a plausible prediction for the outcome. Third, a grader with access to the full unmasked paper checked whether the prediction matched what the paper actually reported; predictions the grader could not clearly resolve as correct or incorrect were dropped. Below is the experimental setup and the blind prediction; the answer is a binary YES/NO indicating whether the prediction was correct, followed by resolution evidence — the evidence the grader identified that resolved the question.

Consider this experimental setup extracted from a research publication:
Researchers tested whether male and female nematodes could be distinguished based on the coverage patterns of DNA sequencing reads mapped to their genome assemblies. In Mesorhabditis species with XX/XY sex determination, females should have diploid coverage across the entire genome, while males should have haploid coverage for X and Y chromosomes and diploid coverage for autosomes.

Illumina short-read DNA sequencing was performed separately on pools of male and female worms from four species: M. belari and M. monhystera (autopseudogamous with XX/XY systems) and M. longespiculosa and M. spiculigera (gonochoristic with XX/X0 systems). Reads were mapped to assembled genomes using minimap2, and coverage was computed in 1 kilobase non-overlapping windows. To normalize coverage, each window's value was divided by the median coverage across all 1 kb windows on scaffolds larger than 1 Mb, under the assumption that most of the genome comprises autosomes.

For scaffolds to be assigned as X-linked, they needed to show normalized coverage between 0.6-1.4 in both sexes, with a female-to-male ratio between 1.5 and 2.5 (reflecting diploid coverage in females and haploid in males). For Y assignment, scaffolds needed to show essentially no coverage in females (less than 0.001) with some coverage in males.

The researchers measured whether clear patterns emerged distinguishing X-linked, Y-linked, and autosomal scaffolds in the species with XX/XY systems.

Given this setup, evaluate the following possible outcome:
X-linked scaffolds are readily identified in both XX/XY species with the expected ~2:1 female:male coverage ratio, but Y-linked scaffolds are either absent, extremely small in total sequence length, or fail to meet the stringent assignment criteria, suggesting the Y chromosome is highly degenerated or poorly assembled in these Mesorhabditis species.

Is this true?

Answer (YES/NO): NO